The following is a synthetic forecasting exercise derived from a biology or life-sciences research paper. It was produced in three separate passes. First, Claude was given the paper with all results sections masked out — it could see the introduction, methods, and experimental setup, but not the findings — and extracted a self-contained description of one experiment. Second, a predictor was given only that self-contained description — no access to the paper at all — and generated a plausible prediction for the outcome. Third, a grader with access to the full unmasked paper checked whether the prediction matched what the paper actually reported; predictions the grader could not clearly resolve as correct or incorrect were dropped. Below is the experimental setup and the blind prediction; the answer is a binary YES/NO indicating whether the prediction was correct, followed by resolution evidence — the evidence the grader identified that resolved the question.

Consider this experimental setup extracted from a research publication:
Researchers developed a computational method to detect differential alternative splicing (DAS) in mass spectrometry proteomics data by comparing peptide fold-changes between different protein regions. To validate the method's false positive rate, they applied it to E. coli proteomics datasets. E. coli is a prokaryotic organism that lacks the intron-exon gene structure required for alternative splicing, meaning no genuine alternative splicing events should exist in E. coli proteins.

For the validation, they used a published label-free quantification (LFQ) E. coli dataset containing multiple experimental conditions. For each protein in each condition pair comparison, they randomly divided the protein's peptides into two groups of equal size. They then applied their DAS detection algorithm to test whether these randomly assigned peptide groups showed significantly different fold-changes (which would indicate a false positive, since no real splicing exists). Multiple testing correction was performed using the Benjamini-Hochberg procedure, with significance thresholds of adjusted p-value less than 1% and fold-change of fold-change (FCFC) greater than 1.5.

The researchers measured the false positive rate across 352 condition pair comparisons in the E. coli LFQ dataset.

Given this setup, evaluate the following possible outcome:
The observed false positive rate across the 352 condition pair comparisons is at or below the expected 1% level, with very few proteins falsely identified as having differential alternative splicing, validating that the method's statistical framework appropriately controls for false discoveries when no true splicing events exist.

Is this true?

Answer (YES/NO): YES